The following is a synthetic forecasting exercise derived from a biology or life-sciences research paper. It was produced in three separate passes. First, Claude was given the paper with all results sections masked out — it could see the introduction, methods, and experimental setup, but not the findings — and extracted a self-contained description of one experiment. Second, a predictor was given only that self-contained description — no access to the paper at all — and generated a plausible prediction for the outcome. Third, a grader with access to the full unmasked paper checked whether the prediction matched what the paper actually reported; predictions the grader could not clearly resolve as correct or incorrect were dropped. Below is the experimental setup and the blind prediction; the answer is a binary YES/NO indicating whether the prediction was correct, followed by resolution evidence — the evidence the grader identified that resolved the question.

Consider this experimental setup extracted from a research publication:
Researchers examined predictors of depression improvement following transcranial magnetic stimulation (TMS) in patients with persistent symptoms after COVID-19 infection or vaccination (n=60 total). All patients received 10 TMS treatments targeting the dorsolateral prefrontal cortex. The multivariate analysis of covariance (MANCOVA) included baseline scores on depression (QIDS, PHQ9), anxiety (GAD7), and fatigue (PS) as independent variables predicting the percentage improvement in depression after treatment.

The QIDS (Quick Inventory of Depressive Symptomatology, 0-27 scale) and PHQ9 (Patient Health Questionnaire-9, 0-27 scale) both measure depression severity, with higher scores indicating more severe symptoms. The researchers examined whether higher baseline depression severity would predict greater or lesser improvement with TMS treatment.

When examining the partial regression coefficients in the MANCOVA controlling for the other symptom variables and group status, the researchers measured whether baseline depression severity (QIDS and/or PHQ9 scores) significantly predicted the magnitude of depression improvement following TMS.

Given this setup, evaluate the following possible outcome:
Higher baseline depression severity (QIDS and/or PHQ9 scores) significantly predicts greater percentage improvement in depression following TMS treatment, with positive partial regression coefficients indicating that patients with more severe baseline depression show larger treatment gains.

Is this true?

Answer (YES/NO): NO